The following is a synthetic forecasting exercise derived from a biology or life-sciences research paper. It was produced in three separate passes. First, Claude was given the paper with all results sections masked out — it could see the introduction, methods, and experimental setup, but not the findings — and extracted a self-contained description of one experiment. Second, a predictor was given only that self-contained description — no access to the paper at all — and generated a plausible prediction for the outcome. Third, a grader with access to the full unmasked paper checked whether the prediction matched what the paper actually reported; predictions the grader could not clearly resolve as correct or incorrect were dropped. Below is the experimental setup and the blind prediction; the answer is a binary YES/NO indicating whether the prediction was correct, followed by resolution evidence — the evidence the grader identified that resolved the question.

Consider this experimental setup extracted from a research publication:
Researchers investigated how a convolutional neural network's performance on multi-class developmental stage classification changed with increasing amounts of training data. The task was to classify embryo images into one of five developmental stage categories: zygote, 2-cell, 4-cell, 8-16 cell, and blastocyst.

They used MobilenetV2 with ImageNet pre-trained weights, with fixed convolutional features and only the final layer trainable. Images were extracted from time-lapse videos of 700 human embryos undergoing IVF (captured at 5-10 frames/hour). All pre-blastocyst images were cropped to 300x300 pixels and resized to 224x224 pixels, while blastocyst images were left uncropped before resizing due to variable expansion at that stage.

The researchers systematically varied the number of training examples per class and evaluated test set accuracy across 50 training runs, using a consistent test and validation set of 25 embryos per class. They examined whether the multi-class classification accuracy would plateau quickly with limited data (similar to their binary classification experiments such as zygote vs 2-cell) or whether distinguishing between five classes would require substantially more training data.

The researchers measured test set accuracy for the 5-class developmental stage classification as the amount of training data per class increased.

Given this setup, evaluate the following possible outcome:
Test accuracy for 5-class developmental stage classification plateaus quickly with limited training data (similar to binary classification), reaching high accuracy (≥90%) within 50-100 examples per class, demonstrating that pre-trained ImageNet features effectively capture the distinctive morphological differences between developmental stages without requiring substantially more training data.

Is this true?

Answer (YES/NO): NO